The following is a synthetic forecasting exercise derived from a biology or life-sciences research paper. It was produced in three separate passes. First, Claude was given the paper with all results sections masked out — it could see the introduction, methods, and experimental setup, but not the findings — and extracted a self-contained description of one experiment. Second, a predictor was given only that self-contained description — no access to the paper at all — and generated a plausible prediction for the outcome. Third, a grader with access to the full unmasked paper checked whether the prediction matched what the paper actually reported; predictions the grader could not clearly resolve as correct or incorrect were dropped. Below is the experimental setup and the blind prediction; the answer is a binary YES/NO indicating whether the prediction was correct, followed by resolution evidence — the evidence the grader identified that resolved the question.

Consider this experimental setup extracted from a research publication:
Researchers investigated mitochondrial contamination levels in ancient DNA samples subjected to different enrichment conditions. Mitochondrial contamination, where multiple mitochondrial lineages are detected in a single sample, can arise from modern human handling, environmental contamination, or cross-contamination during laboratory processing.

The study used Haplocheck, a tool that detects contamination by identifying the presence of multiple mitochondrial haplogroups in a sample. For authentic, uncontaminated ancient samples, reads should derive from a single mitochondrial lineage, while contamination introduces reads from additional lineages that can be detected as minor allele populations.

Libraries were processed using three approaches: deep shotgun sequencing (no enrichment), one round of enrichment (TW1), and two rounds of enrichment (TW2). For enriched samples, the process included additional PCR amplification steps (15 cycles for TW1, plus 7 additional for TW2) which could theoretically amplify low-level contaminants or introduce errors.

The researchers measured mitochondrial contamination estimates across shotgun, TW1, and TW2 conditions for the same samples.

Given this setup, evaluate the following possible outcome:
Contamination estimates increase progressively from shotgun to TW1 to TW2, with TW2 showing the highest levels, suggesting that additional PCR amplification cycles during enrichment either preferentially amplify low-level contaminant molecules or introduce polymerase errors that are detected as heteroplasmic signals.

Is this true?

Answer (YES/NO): NO